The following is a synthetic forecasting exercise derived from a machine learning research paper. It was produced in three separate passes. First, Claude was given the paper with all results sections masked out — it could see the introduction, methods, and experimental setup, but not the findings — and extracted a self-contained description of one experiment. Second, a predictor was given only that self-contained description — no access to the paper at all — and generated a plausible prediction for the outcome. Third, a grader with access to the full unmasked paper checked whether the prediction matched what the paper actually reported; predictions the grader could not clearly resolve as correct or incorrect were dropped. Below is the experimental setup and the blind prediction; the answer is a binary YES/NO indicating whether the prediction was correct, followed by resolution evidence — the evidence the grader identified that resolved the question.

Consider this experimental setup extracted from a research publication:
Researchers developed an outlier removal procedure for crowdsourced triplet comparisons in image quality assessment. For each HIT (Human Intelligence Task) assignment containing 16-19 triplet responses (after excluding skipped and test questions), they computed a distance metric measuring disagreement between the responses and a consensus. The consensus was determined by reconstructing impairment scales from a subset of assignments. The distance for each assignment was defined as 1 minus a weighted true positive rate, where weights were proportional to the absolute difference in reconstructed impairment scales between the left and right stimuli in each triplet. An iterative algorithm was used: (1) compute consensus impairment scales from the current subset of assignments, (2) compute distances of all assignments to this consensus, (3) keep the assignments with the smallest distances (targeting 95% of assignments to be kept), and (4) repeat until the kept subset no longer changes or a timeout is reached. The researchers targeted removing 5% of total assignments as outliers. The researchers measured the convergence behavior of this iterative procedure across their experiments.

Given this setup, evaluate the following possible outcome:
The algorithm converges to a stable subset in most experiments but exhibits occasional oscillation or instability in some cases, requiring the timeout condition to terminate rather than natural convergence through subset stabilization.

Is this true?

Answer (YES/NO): NO